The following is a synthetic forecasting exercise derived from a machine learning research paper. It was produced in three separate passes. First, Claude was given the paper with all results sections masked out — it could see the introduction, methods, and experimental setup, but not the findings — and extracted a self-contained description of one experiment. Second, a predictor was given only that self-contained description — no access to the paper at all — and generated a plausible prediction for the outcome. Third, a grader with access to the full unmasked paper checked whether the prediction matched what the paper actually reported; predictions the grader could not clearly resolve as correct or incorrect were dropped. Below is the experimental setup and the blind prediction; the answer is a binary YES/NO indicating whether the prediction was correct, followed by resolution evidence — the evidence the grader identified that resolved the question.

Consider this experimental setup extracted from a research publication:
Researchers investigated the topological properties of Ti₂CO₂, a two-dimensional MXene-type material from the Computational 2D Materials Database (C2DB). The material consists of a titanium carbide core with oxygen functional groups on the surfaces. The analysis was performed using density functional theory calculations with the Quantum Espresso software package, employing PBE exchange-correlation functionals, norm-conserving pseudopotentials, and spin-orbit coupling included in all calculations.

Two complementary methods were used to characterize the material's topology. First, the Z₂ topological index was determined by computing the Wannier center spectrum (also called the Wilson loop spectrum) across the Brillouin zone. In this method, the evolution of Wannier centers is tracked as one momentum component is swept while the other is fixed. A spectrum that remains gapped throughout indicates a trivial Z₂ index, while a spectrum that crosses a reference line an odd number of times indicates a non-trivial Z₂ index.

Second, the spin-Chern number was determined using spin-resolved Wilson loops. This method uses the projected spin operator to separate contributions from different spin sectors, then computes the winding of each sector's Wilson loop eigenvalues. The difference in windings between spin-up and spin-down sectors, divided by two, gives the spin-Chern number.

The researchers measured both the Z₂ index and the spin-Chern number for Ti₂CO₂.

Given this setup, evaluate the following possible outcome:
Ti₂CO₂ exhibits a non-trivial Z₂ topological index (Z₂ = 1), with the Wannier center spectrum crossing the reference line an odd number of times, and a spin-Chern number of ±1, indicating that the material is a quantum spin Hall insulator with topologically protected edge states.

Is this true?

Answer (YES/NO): NO